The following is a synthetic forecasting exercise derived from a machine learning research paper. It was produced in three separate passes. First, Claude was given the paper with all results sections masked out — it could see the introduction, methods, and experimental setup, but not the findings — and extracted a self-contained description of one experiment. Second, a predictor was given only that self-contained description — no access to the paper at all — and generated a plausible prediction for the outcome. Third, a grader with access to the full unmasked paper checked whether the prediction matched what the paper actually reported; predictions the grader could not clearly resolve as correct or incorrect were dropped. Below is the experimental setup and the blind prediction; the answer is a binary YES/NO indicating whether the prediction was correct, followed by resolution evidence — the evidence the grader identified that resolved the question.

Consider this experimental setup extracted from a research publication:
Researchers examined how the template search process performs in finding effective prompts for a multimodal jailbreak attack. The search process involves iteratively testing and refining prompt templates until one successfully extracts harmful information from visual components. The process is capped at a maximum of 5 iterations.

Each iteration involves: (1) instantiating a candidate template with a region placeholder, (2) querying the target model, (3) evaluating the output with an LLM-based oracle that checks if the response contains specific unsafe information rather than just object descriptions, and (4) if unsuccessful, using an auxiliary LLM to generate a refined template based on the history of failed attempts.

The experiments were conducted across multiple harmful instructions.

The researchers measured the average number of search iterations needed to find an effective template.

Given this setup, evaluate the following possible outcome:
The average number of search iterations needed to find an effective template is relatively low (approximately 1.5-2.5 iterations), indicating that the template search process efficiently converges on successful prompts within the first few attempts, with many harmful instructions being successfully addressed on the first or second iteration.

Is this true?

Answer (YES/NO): NO